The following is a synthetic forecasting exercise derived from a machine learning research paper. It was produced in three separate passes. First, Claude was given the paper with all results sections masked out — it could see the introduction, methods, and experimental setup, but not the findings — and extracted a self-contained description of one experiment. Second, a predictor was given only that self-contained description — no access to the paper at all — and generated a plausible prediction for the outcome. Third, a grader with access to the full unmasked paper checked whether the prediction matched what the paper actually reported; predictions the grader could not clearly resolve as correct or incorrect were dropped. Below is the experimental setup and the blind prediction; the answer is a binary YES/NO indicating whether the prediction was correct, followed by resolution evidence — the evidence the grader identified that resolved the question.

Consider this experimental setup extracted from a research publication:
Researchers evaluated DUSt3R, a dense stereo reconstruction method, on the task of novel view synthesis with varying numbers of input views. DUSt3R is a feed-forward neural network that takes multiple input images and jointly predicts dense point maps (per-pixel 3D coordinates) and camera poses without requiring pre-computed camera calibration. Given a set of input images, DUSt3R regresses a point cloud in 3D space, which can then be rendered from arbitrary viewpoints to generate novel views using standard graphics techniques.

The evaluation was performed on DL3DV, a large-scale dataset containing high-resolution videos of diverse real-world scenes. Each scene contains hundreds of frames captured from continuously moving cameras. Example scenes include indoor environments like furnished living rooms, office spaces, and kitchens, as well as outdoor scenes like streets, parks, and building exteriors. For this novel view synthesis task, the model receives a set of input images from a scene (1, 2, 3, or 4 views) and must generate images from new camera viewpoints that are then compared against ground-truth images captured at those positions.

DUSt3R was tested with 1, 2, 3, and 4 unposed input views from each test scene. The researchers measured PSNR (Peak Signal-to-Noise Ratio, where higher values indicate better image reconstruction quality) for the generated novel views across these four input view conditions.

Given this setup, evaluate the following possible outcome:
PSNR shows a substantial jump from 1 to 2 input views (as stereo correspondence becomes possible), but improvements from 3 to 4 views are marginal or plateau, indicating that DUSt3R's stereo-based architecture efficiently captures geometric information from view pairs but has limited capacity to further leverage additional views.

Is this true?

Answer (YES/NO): NO